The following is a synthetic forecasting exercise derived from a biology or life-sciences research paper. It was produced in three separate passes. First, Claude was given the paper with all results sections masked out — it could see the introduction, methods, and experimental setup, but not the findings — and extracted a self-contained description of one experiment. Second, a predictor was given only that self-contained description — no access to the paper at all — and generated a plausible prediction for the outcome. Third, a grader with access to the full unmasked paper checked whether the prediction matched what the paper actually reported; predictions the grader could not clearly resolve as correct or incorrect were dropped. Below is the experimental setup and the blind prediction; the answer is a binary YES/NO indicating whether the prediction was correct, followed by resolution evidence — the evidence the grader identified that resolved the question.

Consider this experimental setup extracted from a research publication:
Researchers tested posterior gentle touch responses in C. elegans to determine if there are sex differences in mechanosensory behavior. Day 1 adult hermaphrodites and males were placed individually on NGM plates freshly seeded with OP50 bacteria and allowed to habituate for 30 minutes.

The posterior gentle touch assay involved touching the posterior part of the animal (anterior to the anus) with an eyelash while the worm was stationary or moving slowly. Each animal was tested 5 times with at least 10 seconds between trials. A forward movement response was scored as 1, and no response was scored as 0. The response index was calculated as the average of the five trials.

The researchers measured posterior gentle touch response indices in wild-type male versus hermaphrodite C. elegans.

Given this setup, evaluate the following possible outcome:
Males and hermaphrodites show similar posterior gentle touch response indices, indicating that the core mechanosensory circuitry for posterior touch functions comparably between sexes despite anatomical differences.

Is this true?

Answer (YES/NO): NO